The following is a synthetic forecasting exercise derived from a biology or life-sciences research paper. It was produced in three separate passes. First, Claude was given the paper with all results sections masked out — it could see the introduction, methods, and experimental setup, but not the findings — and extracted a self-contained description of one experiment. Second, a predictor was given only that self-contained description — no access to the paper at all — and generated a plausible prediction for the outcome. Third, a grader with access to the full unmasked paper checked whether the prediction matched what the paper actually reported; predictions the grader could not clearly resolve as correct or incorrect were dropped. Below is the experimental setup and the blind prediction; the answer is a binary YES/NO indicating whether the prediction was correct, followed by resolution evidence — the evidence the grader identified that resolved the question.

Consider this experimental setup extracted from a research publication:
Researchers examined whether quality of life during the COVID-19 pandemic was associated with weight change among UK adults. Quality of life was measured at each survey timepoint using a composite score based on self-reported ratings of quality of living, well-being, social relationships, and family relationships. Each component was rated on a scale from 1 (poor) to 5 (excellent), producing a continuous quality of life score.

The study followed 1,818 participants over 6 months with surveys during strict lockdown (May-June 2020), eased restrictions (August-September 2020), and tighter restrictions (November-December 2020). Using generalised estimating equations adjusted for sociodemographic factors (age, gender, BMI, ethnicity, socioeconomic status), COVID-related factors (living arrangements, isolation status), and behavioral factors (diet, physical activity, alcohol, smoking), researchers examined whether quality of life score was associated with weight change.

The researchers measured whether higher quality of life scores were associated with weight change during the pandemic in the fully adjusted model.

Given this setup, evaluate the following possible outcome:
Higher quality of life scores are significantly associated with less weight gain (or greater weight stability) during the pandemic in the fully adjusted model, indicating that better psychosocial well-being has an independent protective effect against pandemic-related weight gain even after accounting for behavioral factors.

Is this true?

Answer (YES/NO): NO